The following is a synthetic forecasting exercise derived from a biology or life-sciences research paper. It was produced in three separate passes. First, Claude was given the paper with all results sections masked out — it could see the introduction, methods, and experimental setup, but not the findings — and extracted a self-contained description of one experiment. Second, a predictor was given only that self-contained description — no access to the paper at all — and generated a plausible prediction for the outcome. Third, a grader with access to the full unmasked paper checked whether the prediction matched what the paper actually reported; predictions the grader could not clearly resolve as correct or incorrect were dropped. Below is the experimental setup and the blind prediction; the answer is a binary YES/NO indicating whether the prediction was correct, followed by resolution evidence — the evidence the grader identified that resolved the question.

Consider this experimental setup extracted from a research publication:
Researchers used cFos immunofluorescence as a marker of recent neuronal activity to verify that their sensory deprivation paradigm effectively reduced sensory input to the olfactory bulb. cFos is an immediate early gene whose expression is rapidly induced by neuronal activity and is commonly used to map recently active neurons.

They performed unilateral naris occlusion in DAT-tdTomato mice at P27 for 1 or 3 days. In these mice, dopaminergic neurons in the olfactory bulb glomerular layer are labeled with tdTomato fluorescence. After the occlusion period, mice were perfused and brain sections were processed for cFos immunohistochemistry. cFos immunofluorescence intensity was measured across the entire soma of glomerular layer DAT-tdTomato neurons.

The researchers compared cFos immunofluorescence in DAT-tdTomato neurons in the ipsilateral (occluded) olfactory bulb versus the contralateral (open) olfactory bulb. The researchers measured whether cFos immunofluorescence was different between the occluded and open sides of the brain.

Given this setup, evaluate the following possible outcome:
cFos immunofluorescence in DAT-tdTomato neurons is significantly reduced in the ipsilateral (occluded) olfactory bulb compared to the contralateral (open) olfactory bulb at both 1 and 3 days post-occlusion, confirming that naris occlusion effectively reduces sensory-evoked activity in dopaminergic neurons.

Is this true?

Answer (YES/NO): NO